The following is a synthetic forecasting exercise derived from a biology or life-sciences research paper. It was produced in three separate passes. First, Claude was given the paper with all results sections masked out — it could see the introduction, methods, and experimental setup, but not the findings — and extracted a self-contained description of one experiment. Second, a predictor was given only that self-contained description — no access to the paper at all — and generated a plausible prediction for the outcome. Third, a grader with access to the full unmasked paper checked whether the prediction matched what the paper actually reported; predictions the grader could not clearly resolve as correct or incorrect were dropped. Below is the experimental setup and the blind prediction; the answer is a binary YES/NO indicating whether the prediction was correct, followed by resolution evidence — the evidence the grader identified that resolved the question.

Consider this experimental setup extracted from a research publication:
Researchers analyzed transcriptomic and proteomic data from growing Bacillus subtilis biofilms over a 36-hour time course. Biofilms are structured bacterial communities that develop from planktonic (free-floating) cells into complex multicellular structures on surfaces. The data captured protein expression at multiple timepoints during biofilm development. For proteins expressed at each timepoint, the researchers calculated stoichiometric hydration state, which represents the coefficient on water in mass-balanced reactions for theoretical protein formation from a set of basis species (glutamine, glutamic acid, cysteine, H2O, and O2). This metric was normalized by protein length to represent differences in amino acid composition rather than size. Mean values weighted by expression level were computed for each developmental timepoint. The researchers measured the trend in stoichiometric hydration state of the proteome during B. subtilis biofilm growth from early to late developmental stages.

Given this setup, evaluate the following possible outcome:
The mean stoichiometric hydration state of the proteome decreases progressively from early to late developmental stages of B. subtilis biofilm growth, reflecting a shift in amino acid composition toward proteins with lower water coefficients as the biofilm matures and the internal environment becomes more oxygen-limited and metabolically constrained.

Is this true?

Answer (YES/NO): YES